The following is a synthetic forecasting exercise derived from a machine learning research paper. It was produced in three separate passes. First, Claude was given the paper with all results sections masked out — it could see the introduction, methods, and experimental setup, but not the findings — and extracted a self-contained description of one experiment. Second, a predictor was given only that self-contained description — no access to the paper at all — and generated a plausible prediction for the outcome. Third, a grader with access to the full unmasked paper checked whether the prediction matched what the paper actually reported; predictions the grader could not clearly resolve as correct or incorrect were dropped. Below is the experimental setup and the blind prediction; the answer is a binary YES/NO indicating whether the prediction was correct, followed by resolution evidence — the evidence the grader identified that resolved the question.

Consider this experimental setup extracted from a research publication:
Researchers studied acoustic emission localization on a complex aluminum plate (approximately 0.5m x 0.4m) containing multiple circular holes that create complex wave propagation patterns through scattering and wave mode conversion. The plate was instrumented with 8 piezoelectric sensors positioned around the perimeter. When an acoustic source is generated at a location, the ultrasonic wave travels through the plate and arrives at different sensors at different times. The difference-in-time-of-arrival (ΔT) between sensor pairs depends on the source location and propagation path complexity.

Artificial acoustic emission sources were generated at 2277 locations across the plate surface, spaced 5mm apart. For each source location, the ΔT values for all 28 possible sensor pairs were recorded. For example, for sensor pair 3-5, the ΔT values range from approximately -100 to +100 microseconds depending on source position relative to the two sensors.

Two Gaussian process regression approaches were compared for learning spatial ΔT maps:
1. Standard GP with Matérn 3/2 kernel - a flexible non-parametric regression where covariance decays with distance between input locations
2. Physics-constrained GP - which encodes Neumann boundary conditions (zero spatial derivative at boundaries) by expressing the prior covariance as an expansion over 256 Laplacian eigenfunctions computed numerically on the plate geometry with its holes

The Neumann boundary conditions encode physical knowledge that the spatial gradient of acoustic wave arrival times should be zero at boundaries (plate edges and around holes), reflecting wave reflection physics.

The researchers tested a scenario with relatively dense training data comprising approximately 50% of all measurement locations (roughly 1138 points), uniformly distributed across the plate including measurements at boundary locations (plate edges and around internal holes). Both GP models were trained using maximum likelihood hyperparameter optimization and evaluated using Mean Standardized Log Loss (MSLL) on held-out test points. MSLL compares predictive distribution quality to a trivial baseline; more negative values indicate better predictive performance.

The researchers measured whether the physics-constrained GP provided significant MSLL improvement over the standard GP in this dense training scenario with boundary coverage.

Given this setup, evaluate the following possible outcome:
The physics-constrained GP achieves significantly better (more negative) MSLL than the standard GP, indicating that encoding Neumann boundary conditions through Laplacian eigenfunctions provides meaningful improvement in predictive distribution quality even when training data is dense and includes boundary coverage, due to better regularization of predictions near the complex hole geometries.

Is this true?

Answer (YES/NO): NO